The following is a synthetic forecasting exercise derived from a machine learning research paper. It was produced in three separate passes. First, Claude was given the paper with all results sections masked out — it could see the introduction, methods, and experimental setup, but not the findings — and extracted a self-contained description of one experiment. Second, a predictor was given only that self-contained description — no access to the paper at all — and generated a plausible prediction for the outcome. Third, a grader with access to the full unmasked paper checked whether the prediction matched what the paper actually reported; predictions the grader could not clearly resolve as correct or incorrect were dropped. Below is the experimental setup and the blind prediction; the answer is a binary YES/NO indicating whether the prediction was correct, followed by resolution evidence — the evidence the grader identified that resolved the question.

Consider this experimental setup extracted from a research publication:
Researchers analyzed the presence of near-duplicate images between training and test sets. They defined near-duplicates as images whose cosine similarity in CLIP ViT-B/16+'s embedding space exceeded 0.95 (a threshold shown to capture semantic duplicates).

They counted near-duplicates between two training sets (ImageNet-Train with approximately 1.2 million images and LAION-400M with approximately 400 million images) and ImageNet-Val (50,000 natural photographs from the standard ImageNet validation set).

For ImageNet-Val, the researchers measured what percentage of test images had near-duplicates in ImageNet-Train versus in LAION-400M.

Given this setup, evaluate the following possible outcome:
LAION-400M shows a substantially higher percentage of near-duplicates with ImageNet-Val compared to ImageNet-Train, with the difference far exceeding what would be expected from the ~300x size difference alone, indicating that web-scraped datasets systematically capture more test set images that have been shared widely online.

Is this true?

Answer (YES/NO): NO